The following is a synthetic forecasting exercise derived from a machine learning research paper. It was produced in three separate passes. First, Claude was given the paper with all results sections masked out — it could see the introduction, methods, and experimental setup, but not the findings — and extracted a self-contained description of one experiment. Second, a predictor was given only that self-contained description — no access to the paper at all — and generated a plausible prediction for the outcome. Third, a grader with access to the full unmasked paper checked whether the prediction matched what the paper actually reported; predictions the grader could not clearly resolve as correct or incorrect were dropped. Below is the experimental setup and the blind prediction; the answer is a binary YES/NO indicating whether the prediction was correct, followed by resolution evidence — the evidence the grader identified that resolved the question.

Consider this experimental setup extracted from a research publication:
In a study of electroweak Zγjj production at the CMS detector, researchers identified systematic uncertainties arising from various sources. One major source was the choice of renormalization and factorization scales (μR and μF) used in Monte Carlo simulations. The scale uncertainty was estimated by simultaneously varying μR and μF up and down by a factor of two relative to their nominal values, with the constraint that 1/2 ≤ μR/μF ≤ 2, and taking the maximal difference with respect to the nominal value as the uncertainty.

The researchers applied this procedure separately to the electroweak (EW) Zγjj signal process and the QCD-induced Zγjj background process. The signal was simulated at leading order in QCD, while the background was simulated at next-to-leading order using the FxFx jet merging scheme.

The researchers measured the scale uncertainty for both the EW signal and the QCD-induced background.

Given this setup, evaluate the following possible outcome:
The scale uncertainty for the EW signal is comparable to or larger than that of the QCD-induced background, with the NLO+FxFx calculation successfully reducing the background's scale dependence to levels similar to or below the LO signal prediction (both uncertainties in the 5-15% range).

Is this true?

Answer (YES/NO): NO